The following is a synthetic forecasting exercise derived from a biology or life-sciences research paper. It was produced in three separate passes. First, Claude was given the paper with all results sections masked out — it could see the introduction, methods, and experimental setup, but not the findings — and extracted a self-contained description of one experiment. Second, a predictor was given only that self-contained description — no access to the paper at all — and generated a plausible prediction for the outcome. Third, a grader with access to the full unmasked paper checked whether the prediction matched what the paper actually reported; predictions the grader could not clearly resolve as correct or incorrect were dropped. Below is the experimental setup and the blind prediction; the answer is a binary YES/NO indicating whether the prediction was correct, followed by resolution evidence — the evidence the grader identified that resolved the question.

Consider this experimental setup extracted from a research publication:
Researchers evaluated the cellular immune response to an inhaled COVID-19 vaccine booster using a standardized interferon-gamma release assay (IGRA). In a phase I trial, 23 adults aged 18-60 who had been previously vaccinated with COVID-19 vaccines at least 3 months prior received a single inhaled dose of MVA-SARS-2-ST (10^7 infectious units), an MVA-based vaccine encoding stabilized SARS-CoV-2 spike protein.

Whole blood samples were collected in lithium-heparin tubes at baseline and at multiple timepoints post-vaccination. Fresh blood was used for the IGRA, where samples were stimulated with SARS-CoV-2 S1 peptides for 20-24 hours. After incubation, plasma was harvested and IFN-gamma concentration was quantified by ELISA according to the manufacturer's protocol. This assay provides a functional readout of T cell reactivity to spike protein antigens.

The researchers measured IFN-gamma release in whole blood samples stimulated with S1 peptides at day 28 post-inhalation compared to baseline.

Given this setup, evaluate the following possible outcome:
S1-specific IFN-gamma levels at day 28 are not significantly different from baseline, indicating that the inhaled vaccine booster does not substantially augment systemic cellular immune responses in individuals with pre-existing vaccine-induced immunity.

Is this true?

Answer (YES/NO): NO